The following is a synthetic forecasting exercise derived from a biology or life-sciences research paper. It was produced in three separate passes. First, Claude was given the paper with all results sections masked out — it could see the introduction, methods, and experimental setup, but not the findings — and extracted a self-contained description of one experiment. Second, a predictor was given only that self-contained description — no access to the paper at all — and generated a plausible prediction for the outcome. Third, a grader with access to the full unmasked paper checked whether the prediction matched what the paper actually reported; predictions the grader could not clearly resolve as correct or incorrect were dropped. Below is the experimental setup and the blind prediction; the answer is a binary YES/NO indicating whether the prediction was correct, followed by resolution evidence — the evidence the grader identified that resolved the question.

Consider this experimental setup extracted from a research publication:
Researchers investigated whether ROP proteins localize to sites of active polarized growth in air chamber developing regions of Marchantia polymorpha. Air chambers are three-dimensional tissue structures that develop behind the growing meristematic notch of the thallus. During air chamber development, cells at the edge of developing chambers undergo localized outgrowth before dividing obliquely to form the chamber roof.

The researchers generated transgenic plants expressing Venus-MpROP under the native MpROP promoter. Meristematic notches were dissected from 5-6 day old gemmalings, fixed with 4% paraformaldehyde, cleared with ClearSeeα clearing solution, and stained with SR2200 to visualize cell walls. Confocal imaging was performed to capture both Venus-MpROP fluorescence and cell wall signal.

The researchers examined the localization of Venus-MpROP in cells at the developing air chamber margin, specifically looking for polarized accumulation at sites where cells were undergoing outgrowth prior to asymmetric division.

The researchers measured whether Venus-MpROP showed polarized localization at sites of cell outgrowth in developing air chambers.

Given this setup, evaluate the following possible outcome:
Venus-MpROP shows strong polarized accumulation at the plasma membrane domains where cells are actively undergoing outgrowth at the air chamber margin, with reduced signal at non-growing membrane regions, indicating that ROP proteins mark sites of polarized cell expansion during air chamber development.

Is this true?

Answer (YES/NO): YES